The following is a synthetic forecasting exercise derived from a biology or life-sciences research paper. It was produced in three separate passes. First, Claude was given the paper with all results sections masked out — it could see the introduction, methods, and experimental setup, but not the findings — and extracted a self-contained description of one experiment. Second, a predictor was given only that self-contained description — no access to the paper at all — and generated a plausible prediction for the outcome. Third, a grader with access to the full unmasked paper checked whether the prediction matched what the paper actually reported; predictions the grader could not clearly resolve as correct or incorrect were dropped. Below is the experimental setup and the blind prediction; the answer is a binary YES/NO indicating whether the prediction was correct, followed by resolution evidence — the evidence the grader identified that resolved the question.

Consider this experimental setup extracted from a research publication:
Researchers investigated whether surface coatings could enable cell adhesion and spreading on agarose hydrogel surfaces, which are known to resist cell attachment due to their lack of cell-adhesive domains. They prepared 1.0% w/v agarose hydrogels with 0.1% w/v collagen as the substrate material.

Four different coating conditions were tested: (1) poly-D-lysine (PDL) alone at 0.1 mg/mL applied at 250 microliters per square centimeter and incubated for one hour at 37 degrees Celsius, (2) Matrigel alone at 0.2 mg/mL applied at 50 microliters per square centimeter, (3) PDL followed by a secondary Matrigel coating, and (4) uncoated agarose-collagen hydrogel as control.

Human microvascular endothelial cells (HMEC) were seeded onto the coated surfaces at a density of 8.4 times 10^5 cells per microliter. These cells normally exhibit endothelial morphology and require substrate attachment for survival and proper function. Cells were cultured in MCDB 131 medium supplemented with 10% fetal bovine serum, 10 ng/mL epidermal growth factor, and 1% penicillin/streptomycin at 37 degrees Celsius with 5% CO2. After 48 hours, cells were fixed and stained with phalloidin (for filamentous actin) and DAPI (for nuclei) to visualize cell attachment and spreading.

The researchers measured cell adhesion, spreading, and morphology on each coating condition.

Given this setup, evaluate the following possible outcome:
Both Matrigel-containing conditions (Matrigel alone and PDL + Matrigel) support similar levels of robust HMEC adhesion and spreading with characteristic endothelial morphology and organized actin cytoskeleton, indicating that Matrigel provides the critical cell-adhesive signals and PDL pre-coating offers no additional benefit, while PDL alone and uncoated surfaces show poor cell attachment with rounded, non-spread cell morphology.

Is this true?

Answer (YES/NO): NO